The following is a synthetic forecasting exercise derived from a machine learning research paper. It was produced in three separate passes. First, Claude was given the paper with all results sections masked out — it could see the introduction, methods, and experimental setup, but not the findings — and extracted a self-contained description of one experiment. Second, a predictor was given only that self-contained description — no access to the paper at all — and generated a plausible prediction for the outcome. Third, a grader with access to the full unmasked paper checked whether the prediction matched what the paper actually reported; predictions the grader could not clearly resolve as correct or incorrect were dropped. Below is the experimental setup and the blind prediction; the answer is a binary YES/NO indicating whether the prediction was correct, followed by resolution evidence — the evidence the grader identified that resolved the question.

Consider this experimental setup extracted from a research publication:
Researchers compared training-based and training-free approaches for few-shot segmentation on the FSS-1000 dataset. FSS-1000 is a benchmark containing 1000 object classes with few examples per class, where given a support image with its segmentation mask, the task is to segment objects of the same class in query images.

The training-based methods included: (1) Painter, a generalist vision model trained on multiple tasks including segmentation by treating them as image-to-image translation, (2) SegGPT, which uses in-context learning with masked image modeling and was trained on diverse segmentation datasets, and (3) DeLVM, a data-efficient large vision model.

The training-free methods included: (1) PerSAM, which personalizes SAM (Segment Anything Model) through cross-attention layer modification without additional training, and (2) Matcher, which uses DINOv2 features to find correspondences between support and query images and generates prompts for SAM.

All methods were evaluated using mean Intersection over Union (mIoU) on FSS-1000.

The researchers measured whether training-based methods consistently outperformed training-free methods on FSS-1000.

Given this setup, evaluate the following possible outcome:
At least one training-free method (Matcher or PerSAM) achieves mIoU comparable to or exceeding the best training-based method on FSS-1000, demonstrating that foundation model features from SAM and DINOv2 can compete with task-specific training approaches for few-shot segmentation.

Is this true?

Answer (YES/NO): YES